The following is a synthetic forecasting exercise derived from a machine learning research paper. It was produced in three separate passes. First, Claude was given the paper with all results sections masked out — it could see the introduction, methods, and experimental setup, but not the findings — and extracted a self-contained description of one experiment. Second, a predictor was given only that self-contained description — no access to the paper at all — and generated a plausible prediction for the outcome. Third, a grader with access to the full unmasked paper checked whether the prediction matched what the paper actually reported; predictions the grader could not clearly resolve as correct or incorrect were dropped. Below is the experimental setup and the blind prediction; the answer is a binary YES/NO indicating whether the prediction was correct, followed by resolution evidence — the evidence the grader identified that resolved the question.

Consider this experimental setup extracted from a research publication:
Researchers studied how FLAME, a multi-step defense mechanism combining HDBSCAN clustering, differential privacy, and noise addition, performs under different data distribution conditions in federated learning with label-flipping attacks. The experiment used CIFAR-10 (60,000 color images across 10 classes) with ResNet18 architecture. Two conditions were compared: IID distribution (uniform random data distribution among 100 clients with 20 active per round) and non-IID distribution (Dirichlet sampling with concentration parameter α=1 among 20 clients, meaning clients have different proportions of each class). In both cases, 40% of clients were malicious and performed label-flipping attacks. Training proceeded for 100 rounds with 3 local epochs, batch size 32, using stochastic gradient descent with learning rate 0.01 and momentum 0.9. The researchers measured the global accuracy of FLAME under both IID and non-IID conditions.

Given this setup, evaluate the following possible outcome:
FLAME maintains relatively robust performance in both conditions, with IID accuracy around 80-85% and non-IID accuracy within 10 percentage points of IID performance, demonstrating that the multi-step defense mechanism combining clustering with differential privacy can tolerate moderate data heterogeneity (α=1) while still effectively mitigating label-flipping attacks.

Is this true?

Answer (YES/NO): NO